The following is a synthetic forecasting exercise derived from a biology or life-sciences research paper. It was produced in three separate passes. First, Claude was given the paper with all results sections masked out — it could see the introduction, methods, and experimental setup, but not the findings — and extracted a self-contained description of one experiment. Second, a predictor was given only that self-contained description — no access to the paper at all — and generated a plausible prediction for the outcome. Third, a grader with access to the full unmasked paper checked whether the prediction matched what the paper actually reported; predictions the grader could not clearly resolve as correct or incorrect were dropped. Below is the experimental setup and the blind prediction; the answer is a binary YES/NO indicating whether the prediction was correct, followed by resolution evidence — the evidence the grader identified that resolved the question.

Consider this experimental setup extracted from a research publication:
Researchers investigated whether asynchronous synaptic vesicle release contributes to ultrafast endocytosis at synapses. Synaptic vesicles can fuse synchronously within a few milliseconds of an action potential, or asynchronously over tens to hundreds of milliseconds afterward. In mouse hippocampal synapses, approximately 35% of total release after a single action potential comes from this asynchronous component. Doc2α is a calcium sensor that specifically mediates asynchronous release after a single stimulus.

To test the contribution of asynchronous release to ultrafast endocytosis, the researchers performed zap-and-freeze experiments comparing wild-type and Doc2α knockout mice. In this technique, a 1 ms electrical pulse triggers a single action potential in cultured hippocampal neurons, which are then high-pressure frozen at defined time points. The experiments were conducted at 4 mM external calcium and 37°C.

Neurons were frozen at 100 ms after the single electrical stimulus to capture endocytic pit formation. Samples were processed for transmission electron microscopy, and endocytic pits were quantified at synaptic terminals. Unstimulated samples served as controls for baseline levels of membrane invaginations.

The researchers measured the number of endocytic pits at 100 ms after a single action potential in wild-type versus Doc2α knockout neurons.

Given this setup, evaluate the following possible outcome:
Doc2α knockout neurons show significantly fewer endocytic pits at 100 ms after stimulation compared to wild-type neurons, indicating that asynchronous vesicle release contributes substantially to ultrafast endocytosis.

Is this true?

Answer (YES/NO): YES